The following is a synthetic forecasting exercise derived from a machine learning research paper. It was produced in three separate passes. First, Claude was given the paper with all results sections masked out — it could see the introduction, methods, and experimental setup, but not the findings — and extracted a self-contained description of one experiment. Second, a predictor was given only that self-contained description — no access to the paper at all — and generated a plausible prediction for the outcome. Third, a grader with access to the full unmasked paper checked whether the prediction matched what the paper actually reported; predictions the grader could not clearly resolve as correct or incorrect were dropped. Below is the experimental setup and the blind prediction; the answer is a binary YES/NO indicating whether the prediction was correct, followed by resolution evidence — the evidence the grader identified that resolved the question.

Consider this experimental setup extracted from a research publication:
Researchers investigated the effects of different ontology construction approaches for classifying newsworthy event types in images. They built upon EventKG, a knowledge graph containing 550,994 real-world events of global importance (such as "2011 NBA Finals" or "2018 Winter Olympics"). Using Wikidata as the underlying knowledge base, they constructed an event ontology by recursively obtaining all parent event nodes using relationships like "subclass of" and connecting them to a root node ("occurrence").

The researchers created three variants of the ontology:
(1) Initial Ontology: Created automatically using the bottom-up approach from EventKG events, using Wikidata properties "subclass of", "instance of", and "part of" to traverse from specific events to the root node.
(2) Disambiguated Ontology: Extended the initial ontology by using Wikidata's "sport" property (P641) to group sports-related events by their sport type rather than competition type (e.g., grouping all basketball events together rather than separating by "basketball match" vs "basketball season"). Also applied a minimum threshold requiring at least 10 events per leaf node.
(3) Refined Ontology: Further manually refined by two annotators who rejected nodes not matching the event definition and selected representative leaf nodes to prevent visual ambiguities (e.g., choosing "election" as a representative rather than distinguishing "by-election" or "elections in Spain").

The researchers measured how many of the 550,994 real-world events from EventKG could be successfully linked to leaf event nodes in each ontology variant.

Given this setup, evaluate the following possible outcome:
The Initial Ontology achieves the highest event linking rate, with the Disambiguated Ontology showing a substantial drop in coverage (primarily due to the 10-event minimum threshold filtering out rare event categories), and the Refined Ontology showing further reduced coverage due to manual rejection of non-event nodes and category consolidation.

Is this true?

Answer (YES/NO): NO